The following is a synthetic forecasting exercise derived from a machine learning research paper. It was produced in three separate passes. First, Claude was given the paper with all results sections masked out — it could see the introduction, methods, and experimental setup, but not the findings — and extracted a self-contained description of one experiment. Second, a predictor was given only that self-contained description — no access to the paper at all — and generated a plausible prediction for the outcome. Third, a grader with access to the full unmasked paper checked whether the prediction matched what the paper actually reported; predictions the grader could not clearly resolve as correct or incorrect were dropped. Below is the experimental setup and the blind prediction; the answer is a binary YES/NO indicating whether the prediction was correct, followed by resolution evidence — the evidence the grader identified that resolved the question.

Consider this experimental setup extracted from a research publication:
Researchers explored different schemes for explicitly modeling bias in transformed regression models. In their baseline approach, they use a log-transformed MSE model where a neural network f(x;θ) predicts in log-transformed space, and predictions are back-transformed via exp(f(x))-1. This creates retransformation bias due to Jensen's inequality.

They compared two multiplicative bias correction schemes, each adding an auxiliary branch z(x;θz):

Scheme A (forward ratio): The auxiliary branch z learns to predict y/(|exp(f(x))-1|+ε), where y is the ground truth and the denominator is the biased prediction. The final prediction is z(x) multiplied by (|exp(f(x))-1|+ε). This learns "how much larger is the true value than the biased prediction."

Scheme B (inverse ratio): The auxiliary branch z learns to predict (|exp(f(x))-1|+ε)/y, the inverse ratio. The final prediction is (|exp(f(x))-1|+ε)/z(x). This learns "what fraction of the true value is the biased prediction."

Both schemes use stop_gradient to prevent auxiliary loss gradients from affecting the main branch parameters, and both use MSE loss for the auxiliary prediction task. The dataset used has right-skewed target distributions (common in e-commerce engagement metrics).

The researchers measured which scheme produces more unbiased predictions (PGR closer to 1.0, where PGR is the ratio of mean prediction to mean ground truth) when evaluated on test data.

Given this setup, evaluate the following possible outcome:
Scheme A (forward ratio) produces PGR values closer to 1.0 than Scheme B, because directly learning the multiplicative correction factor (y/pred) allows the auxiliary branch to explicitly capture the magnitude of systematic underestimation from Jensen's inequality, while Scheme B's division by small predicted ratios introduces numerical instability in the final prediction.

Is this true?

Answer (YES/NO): YES